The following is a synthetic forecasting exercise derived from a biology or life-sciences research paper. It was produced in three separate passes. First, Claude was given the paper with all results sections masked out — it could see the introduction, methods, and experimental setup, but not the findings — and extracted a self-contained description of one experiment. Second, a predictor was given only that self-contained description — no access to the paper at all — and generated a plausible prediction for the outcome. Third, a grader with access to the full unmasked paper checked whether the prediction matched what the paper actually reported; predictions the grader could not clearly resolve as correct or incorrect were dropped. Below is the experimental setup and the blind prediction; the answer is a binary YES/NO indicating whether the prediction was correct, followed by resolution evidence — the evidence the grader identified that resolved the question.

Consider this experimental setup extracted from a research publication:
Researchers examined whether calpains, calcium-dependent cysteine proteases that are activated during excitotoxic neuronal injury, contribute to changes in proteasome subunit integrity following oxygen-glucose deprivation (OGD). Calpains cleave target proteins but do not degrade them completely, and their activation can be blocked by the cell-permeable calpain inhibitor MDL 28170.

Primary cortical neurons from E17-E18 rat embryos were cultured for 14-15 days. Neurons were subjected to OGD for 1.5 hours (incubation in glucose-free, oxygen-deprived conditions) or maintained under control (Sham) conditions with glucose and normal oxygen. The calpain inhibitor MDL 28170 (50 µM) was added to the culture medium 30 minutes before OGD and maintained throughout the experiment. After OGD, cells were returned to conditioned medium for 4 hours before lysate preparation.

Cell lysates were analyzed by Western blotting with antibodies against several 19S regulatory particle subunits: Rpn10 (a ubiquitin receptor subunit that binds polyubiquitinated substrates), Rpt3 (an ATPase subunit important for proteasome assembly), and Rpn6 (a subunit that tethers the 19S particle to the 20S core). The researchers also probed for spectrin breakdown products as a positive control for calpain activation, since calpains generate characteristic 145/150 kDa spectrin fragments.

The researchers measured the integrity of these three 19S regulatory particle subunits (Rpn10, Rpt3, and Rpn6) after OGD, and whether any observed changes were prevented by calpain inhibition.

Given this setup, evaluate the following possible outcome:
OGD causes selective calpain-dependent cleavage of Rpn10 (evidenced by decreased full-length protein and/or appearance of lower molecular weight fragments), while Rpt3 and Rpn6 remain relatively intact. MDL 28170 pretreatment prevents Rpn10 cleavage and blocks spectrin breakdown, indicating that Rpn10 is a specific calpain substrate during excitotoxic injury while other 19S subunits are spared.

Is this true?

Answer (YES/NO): NO